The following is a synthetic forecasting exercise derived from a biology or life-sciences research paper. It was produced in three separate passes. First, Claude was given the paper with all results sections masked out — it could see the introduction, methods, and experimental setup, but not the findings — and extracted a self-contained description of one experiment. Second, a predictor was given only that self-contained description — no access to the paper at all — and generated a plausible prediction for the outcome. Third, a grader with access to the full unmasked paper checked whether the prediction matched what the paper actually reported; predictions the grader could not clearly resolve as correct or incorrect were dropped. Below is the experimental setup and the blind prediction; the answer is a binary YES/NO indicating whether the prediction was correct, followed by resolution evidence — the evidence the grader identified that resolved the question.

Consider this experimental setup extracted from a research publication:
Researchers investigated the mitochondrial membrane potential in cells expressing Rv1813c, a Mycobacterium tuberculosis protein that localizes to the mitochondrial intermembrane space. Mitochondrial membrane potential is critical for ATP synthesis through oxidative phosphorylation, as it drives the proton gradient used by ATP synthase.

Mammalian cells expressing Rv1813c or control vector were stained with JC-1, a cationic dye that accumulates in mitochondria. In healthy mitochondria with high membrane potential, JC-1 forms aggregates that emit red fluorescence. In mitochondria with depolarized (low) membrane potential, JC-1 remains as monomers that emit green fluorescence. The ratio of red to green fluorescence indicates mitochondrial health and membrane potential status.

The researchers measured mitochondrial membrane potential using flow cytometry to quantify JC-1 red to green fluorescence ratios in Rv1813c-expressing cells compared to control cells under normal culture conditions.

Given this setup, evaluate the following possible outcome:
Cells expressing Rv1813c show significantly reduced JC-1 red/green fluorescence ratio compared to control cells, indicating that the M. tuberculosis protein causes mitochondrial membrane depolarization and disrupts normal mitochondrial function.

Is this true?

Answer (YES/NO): NO